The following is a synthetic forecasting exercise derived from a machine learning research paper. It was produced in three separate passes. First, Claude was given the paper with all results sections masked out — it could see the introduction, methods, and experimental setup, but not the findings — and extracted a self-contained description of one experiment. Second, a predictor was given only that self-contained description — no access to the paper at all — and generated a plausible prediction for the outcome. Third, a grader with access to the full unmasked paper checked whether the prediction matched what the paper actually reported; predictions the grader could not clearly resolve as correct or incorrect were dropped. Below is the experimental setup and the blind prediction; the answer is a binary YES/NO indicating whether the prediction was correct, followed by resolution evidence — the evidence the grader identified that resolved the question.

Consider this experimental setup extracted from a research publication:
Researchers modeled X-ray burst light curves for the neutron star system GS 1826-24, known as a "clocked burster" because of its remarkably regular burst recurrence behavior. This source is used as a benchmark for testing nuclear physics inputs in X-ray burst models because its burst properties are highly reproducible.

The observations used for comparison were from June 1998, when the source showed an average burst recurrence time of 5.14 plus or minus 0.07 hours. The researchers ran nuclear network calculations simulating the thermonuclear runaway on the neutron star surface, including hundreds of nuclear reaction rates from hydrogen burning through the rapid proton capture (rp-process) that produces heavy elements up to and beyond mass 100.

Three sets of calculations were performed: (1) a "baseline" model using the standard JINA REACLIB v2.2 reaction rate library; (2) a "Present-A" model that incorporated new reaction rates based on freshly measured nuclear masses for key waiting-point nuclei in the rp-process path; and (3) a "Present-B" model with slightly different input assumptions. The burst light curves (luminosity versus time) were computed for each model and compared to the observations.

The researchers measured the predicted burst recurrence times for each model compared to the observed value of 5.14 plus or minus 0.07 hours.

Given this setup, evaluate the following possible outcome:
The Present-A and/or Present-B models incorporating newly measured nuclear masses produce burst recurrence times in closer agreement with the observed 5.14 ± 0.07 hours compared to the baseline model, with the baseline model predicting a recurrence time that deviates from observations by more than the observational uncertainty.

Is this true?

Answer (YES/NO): NO